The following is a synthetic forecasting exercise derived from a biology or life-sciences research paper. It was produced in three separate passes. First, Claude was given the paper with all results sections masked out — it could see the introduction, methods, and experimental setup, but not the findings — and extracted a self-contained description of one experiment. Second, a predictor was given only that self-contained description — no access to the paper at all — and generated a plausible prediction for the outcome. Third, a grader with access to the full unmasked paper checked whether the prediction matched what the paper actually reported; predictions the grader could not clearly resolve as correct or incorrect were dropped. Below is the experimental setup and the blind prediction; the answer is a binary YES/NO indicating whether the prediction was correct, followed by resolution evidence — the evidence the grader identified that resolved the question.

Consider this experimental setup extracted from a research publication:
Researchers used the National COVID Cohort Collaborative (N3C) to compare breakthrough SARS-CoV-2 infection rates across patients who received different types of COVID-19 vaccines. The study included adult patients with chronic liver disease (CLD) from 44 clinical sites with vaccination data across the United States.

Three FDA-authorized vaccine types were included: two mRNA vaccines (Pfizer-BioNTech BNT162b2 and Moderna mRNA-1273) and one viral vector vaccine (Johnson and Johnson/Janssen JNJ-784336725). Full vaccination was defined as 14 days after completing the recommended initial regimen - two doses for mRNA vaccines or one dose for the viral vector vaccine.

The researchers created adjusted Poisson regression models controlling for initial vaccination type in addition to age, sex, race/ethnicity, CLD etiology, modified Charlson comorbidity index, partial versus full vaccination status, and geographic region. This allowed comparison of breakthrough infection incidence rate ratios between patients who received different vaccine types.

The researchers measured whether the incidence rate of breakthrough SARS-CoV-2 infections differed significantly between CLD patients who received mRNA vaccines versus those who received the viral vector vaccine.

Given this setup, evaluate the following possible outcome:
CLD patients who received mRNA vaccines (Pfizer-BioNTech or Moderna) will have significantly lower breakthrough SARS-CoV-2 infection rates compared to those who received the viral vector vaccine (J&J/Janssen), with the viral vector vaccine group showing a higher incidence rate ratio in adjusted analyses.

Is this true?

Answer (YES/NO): YES